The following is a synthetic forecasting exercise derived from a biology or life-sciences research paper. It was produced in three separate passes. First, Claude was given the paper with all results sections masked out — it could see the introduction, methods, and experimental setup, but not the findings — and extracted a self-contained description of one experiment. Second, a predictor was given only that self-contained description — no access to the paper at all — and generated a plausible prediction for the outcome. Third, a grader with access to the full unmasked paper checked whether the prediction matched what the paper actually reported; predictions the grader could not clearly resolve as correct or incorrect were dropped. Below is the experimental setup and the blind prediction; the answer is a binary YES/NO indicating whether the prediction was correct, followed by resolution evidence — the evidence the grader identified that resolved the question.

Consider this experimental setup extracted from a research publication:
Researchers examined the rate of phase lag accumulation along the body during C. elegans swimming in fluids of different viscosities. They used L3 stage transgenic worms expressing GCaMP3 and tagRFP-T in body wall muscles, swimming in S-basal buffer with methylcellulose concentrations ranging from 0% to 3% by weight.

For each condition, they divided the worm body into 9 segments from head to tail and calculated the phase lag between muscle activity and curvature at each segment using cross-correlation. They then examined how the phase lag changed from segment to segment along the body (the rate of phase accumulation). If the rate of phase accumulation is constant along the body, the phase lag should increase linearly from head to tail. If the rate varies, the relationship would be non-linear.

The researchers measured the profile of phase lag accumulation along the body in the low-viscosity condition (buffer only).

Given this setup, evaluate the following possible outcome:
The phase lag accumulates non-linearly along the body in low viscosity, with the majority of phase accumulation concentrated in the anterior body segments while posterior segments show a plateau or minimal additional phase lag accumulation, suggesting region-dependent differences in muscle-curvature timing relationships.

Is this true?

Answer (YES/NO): NO